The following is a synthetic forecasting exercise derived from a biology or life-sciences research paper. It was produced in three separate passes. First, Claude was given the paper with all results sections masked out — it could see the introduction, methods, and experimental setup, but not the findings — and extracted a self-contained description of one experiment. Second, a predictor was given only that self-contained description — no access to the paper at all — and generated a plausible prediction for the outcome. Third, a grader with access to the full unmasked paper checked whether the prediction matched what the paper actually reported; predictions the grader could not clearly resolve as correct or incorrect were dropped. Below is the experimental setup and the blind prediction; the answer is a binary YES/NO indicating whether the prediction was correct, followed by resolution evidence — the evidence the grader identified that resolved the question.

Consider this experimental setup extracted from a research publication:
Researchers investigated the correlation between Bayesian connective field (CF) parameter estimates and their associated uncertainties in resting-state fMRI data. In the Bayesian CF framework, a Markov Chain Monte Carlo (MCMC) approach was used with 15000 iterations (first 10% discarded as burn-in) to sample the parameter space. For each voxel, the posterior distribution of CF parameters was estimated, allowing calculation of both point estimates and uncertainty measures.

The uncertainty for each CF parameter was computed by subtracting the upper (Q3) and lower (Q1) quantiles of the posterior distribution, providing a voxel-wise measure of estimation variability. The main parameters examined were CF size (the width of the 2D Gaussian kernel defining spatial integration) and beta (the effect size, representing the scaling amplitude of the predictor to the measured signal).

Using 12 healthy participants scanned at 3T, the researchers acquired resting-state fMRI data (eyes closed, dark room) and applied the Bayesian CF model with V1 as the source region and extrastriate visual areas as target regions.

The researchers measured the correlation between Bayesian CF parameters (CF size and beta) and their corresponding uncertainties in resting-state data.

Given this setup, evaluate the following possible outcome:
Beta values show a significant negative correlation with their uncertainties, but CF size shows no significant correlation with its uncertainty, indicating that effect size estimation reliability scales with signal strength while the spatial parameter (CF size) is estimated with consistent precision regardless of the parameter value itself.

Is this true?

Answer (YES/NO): NO